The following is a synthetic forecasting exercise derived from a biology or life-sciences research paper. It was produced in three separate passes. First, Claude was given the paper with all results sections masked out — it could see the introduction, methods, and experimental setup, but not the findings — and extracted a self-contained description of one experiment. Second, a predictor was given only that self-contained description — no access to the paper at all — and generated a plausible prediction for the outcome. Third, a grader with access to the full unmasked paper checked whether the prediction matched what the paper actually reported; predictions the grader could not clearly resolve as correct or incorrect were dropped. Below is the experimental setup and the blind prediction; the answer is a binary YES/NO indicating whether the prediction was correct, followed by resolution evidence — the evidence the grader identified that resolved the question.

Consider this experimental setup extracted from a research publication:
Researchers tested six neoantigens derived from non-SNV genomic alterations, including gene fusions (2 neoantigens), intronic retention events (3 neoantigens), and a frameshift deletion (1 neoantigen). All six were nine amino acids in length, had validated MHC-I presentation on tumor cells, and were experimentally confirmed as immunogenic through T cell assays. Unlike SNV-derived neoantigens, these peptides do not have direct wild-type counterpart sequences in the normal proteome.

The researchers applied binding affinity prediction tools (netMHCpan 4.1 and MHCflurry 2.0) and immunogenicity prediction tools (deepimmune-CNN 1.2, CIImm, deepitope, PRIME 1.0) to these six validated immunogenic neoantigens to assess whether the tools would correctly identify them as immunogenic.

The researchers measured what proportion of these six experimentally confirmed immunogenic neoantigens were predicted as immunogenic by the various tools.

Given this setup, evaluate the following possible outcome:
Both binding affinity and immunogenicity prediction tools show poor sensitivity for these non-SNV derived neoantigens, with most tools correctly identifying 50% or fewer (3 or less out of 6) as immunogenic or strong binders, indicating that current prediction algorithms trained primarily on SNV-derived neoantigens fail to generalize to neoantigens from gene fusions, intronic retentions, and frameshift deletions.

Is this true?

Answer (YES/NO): NO